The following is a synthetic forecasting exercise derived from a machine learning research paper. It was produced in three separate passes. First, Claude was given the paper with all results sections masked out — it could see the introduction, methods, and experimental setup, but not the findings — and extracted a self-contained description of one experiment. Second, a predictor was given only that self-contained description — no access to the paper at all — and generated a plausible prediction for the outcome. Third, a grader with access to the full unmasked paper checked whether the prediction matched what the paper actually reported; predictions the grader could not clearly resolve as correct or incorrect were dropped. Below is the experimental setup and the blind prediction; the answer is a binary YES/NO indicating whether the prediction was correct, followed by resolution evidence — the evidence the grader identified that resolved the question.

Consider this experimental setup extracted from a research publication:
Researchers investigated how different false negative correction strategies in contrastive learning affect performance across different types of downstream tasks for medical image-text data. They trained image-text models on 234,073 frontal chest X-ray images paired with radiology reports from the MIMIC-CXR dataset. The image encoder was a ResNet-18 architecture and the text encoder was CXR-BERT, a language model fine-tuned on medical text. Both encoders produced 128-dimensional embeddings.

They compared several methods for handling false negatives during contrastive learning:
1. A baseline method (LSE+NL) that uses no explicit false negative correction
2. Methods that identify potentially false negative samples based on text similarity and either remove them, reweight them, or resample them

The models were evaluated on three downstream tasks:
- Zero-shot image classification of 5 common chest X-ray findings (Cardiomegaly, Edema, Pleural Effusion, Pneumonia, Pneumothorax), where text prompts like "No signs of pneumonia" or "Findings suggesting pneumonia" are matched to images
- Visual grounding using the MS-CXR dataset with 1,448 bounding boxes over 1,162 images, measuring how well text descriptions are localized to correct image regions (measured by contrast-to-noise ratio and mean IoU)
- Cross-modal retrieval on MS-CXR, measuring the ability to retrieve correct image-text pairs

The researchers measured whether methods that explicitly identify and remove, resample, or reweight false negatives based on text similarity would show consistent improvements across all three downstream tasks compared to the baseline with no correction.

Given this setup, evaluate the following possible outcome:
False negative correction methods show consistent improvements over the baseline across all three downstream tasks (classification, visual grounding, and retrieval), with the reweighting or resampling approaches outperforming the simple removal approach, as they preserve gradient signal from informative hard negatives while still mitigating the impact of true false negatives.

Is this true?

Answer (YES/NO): NO